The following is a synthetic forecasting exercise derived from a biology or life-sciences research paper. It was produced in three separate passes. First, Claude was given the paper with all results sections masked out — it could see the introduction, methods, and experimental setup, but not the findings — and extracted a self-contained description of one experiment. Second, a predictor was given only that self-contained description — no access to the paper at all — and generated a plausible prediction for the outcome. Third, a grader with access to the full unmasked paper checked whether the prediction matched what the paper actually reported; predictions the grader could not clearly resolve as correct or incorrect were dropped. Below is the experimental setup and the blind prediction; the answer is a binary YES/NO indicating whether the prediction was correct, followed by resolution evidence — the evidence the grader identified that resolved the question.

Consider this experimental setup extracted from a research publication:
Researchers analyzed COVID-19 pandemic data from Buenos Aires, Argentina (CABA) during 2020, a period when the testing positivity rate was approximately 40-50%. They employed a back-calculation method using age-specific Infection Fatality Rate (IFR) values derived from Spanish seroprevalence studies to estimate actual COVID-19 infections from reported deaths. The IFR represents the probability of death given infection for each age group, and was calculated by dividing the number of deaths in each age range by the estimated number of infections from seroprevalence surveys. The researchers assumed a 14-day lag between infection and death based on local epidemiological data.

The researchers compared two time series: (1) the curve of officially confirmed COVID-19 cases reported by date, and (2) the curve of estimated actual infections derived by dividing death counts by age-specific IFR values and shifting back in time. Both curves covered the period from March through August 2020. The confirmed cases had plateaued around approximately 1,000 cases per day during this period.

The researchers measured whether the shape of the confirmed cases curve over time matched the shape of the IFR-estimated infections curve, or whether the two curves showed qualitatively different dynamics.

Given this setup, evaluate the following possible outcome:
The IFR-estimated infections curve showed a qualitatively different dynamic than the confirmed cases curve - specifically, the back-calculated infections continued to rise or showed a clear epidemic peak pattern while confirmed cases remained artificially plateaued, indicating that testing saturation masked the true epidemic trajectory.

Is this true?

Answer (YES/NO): YES